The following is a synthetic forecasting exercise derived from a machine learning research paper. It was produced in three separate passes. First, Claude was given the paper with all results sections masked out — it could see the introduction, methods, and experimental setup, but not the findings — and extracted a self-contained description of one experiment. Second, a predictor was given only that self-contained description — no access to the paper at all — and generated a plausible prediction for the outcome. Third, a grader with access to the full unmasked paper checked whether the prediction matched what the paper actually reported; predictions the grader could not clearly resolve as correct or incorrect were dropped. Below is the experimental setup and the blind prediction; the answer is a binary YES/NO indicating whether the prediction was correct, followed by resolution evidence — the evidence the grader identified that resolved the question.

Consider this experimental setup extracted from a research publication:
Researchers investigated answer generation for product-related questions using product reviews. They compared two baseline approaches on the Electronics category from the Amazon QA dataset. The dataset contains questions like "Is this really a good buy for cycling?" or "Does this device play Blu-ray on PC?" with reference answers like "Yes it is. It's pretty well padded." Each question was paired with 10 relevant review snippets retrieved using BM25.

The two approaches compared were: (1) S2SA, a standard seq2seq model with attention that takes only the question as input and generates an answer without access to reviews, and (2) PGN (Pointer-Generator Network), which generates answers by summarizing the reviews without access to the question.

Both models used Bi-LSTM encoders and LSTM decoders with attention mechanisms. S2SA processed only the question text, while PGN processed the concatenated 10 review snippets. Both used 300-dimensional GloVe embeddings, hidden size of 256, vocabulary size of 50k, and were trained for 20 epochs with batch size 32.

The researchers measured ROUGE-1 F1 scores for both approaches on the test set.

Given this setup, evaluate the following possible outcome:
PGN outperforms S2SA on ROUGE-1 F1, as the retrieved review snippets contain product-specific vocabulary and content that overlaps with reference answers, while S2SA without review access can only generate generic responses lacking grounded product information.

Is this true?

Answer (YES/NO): NO